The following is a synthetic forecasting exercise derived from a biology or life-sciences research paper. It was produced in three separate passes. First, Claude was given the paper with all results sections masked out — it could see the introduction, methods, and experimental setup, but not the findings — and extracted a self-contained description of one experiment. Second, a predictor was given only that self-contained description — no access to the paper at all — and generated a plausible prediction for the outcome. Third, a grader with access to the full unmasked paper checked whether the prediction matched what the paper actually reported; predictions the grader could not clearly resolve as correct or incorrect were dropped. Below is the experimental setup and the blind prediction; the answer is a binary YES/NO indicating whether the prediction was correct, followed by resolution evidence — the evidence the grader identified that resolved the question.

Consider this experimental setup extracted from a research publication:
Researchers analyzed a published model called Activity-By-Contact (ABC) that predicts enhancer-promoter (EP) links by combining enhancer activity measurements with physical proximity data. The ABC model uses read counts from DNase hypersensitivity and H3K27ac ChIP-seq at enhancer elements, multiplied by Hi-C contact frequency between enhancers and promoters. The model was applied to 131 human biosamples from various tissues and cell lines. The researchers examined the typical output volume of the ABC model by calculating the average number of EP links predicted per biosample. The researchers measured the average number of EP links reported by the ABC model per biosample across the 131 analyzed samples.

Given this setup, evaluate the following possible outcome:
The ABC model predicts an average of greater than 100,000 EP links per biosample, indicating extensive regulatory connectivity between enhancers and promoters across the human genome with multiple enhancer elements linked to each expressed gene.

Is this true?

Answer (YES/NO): NO